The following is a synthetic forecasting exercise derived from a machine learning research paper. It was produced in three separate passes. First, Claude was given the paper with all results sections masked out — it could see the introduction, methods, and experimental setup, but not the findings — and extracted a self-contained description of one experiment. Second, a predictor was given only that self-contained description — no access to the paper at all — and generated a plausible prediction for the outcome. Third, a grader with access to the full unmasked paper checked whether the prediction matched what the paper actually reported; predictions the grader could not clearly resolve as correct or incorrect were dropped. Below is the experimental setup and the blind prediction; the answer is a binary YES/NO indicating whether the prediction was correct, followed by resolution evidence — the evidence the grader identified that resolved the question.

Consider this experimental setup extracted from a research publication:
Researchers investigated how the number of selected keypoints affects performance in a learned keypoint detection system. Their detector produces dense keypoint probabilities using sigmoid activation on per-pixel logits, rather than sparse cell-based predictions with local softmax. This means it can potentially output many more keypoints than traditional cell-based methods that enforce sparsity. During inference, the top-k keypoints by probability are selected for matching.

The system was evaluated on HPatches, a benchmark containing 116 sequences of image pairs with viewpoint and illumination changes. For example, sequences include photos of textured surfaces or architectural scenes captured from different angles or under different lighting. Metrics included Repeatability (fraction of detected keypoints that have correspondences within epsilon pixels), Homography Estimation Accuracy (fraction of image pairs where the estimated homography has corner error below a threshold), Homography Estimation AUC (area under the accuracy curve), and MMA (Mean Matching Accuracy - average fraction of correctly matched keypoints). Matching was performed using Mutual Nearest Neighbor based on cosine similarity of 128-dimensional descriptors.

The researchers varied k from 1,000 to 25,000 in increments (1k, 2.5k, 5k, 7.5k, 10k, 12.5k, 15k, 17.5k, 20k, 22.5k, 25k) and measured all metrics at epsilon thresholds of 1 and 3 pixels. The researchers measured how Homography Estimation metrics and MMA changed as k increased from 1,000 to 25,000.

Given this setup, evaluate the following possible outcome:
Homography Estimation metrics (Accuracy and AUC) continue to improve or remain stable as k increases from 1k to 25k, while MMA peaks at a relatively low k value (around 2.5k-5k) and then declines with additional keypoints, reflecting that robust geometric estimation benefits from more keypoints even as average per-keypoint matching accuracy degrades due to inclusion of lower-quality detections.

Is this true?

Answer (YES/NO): NO